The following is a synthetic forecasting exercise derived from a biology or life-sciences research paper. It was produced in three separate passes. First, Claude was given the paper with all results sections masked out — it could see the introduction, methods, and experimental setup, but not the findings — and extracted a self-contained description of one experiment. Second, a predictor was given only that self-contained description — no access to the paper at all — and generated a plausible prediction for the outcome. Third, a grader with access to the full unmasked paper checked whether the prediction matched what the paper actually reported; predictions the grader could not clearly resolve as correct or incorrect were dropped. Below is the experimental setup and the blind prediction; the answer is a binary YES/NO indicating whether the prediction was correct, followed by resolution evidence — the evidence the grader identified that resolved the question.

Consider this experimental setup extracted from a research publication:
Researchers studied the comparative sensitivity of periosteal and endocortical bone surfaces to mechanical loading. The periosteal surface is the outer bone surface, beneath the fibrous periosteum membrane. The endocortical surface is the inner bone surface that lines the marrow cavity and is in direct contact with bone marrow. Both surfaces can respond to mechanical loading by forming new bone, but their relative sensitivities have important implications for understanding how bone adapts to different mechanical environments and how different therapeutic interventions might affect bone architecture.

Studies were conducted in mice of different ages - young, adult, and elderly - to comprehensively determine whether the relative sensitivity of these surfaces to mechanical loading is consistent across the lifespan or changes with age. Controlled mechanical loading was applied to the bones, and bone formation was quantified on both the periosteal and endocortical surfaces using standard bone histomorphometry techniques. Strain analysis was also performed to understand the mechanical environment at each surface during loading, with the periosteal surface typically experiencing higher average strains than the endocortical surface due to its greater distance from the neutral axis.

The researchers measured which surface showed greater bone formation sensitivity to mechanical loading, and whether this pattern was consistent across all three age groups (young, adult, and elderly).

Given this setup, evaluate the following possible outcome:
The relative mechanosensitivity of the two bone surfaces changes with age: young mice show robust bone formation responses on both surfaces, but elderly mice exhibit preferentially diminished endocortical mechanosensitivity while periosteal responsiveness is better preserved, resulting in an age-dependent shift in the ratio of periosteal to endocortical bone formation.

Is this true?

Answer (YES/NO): NO